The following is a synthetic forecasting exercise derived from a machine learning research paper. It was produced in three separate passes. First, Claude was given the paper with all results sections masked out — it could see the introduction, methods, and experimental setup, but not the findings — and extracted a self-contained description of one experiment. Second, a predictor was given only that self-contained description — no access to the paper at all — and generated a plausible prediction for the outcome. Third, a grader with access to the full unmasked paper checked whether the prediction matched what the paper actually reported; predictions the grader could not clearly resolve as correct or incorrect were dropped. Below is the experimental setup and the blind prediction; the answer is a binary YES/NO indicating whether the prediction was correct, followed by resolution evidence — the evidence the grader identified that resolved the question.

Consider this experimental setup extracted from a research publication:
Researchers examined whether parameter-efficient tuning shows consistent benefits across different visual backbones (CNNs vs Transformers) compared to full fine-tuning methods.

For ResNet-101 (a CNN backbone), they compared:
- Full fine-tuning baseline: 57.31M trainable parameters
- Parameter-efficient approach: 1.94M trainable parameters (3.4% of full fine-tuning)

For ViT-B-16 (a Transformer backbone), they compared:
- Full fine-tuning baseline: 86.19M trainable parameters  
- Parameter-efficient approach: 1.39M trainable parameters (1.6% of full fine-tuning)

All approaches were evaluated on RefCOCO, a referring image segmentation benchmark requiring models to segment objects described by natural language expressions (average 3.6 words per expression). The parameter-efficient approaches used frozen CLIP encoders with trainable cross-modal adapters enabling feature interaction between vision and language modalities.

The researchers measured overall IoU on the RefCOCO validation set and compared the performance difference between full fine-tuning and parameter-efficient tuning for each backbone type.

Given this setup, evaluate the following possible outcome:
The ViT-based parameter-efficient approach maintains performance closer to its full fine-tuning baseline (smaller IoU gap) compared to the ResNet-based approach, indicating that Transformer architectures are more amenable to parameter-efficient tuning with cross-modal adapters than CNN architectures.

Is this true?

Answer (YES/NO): NO